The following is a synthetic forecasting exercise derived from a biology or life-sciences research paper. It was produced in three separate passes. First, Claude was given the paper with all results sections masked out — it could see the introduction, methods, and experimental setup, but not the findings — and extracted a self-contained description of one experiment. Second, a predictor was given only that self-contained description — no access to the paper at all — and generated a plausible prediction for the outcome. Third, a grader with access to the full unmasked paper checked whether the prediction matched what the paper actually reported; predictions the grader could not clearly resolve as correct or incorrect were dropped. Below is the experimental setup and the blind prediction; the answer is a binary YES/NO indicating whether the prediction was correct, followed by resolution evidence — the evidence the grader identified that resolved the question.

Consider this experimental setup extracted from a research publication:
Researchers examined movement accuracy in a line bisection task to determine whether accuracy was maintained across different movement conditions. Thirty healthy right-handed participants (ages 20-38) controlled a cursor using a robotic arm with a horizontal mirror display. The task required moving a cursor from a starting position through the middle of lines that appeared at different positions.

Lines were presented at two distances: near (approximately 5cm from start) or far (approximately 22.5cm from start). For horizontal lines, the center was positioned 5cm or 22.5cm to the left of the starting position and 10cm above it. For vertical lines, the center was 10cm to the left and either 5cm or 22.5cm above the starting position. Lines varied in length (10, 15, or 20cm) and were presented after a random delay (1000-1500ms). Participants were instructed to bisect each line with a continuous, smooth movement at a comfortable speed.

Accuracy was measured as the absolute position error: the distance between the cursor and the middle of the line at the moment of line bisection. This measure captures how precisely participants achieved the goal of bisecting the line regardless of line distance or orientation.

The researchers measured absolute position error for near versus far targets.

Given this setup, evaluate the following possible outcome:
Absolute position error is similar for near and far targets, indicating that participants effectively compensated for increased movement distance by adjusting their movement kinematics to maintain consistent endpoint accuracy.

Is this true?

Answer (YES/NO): YES